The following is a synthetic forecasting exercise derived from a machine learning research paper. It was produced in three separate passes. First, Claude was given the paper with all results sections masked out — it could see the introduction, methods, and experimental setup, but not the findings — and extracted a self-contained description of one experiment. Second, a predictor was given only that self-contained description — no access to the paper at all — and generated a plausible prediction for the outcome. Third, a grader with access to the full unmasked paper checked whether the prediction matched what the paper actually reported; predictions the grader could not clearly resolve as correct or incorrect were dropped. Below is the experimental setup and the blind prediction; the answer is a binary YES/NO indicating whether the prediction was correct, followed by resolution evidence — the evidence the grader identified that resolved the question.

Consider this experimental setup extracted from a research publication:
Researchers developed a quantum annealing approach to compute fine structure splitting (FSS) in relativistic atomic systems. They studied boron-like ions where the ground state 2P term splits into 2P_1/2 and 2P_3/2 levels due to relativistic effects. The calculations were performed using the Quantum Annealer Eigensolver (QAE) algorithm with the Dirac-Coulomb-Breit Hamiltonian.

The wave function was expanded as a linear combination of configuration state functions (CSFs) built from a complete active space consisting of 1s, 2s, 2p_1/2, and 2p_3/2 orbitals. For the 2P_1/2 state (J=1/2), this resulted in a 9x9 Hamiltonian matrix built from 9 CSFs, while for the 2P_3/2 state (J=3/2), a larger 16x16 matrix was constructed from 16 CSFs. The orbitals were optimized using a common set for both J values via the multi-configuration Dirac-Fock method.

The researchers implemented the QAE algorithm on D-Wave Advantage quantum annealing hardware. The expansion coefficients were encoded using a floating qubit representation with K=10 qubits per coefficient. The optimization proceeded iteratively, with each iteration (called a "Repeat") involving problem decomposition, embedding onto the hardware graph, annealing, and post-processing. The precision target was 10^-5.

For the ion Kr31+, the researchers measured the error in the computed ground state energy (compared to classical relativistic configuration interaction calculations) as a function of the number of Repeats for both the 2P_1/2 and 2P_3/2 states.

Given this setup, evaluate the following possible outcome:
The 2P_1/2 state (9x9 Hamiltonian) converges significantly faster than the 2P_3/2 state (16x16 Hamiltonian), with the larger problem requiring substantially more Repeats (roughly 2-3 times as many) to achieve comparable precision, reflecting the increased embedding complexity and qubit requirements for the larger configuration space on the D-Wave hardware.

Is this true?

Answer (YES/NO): NO